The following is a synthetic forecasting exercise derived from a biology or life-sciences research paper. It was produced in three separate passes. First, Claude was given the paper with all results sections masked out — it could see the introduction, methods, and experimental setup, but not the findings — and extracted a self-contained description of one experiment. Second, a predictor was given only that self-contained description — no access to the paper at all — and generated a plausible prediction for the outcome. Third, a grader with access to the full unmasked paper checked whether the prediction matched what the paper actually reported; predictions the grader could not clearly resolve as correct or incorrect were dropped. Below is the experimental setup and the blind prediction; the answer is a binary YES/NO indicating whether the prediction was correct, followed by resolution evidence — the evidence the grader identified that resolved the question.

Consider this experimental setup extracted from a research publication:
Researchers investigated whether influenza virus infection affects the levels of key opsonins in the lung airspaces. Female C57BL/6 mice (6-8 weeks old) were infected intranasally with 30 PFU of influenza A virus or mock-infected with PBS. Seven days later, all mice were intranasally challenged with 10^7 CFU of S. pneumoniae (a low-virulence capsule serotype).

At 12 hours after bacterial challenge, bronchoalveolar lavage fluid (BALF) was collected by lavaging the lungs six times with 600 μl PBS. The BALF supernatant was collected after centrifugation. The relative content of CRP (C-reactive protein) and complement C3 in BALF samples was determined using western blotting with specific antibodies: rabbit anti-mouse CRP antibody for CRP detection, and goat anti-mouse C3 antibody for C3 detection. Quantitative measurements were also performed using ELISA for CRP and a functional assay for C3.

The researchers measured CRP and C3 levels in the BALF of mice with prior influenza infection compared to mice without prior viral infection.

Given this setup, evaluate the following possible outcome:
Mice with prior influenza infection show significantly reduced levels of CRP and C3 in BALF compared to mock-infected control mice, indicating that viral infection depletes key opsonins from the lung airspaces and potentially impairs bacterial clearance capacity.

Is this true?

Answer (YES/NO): NO